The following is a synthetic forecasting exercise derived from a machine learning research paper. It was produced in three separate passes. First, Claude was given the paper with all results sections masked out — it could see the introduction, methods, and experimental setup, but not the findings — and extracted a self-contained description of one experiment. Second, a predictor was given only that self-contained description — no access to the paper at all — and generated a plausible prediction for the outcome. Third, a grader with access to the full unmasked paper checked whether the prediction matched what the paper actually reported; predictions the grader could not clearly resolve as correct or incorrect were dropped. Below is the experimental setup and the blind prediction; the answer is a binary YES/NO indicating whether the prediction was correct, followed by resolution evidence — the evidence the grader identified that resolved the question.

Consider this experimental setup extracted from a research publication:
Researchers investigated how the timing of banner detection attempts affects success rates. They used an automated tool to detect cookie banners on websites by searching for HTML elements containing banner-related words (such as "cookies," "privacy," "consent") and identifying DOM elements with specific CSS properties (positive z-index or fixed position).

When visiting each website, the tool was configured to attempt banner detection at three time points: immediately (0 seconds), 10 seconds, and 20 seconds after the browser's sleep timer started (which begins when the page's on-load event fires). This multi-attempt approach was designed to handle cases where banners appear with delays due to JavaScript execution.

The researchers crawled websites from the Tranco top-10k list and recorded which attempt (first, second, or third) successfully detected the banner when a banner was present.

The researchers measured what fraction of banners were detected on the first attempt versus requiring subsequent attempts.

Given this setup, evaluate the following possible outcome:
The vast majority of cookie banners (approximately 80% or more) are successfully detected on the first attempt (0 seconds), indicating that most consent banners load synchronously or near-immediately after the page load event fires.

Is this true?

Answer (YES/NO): YES